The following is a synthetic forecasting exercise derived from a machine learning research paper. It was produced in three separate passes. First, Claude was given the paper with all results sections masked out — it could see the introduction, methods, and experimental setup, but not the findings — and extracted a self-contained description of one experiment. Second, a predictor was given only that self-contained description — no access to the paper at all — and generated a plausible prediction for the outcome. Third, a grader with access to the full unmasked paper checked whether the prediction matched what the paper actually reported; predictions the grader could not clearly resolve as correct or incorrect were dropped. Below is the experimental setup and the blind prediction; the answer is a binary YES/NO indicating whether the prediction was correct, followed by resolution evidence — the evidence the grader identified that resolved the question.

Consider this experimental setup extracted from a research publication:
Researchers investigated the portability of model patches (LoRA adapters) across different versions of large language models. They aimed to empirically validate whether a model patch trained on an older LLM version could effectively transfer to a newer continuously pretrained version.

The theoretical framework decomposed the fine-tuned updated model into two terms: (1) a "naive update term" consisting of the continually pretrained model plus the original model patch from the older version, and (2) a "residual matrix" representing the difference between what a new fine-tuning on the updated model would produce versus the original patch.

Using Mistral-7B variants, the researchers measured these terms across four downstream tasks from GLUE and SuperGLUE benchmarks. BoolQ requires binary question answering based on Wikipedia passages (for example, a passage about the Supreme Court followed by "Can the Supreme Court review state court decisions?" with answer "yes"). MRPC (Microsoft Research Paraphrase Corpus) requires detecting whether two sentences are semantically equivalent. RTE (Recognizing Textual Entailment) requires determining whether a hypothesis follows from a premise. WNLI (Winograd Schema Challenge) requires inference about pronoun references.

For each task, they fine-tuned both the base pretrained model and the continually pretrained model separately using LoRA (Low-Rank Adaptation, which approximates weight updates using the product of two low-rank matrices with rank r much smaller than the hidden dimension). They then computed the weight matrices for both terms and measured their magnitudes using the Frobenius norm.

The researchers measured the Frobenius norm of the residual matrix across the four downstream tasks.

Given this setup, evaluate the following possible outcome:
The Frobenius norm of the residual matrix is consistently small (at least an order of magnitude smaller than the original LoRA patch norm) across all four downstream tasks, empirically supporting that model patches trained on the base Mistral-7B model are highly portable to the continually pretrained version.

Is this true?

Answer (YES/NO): YES